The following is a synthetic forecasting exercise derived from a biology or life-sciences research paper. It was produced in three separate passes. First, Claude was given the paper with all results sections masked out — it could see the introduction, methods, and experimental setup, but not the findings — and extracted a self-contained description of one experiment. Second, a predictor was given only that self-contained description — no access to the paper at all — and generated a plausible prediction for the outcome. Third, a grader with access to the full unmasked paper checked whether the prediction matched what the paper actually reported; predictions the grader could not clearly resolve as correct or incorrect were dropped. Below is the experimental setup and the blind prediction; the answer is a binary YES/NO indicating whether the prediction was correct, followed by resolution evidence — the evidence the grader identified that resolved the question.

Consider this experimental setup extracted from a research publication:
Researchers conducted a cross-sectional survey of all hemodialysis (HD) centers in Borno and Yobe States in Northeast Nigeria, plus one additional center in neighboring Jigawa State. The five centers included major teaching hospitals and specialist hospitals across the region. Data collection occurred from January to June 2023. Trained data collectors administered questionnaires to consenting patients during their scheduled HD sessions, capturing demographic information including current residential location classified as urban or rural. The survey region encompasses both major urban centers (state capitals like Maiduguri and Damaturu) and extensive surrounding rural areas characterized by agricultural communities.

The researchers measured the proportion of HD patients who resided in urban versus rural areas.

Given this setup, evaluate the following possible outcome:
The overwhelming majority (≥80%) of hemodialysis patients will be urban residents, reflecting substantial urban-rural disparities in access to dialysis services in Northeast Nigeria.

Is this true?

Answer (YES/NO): NO